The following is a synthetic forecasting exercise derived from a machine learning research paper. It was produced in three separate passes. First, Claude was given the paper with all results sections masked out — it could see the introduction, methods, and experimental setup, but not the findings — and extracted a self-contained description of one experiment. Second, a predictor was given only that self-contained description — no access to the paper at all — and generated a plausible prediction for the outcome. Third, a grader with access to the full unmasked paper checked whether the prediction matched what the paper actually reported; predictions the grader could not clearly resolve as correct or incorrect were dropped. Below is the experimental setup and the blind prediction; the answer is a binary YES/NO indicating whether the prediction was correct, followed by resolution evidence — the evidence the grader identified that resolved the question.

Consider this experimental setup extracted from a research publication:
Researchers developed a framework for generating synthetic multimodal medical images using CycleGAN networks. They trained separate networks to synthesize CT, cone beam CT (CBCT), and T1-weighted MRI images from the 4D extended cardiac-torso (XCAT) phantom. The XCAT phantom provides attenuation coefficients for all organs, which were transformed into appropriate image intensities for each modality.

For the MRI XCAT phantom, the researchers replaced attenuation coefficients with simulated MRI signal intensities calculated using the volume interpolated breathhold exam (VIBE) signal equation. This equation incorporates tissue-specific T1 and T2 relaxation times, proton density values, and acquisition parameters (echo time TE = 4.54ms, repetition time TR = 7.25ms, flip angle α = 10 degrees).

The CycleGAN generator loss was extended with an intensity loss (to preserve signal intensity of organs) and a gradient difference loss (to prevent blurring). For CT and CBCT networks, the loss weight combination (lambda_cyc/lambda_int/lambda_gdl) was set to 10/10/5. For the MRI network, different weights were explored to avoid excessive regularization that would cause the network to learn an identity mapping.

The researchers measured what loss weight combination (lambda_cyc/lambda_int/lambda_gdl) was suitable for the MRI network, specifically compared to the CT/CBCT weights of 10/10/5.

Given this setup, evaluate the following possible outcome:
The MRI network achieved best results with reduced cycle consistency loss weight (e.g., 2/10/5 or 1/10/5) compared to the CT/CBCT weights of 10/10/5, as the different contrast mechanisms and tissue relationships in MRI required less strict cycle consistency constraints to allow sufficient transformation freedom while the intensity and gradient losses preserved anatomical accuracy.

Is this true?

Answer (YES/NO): NO